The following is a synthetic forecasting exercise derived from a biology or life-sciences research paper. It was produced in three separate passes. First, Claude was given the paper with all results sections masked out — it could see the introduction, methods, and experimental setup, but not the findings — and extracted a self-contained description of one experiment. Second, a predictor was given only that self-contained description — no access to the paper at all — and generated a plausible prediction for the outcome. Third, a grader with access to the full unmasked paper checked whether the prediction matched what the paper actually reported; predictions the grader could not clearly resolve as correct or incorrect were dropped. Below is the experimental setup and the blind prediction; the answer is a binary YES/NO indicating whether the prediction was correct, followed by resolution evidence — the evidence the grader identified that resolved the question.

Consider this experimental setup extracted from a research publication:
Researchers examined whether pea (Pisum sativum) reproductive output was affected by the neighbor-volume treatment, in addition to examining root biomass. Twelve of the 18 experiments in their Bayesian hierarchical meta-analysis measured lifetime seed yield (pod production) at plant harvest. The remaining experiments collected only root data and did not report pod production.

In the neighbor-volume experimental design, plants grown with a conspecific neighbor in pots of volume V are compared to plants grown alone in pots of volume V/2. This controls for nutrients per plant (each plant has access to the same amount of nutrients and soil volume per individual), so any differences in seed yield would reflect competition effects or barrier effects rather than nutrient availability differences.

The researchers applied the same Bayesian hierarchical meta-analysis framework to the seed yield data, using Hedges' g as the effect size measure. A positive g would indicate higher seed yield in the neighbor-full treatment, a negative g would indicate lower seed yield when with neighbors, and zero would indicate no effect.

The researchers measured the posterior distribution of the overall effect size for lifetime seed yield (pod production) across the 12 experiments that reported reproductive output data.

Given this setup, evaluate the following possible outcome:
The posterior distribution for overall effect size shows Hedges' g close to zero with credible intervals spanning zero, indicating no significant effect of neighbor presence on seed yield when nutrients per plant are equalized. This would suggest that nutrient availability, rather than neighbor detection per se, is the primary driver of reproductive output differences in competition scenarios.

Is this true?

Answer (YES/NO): YES